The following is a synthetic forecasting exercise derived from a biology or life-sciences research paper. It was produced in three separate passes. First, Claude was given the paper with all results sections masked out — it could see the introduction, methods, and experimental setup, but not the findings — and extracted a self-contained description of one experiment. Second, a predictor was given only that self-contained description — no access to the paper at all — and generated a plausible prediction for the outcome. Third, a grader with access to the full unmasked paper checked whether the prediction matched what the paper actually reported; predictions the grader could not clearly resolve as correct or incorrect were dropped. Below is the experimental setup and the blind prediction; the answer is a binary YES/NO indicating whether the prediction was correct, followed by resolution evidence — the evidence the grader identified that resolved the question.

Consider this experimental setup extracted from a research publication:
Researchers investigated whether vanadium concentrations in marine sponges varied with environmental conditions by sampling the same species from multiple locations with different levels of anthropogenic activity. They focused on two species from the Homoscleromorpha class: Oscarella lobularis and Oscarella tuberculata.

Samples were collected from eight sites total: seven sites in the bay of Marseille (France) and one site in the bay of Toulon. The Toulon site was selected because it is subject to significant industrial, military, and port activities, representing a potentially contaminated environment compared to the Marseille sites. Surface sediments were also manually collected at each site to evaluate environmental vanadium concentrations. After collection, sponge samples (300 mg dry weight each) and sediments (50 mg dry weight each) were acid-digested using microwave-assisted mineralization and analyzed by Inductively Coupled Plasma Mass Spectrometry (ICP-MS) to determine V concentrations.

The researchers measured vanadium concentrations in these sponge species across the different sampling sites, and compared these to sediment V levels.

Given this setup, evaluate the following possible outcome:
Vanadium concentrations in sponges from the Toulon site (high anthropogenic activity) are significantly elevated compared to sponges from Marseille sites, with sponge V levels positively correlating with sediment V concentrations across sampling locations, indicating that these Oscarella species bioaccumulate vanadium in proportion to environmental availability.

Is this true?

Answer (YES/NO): NO